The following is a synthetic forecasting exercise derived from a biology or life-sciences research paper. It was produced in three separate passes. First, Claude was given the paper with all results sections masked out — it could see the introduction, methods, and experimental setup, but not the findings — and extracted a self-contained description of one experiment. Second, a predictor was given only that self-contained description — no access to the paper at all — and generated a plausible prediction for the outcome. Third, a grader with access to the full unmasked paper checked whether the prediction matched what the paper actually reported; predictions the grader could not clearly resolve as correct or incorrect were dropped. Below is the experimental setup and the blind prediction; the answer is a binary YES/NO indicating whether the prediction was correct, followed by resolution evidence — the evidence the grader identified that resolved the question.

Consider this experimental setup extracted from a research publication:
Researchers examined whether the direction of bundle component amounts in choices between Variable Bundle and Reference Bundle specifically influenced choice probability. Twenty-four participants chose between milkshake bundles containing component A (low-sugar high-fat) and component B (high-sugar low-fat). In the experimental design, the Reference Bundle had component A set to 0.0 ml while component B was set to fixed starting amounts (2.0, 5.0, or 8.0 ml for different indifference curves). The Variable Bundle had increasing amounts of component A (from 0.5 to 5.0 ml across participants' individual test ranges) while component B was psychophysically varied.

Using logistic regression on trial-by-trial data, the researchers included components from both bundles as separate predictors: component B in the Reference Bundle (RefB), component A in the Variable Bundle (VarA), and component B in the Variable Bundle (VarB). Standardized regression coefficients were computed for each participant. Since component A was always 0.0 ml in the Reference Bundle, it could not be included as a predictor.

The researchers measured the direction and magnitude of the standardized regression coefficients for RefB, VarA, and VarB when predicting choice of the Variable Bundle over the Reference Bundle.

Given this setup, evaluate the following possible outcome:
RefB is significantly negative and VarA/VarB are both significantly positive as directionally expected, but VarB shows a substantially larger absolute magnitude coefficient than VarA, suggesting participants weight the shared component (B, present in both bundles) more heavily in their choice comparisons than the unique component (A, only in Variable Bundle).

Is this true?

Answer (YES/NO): NO